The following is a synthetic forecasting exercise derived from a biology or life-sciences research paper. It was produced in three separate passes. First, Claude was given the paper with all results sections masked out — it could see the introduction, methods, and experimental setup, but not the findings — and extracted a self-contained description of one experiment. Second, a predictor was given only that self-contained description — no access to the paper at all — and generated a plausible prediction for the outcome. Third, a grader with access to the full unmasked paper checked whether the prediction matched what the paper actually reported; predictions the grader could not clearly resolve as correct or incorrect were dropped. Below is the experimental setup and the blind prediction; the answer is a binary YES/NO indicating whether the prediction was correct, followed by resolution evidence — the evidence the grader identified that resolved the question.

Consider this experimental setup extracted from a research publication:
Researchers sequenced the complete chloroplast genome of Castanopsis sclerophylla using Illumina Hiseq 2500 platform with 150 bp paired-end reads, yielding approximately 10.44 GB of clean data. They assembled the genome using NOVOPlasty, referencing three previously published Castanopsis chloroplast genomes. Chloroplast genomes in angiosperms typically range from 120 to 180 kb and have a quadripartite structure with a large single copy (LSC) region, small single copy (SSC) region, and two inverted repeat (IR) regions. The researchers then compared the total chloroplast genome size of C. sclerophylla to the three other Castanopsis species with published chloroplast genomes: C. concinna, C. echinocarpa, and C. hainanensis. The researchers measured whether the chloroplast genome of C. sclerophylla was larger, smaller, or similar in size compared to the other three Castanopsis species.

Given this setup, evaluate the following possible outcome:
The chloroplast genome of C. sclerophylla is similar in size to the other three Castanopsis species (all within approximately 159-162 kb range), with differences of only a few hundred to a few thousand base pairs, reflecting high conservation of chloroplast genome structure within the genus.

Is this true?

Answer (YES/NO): NO